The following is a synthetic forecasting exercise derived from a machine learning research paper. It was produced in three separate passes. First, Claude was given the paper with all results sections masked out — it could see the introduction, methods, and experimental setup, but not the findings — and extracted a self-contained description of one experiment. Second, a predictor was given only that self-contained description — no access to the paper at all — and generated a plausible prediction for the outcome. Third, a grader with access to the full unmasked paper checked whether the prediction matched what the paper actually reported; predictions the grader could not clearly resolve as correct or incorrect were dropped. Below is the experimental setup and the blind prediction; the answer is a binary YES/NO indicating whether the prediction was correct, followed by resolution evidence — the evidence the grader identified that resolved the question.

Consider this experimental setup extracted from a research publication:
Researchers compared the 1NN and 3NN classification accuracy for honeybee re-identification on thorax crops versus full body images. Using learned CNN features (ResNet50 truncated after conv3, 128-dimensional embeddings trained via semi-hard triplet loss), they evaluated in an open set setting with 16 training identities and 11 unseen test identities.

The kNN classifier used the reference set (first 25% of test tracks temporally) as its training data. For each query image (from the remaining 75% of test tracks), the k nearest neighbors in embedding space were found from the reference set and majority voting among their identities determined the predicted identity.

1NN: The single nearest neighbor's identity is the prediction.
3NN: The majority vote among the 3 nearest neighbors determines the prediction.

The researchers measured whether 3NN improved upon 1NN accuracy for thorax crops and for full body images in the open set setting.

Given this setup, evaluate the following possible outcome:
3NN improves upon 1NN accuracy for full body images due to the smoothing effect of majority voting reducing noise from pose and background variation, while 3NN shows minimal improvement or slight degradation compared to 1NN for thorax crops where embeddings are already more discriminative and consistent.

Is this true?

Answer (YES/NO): NO